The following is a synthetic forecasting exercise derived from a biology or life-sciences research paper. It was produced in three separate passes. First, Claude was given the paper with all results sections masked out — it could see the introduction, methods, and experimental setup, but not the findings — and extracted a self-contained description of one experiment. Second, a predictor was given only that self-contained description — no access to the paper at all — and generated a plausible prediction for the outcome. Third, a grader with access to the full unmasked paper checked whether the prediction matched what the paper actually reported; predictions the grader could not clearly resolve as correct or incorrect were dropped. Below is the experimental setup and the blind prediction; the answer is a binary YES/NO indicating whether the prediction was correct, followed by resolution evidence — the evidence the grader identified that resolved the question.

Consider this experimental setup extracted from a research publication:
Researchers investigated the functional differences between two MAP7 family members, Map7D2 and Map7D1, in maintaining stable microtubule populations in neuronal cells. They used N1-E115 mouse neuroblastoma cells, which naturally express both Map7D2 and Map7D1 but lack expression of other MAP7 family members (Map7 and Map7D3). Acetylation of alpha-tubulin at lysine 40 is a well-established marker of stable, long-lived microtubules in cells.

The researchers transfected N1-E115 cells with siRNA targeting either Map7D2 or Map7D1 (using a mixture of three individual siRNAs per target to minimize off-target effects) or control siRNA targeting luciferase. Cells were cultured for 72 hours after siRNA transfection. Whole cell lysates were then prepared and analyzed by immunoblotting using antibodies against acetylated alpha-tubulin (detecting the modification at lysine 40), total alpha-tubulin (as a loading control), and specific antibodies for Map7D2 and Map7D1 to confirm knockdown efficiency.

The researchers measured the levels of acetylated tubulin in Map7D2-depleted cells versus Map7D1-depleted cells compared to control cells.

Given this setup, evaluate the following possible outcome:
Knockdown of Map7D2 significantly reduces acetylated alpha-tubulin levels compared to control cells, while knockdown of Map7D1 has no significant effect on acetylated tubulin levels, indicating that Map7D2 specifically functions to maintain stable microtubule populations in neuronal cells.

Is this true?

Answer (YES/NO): NO